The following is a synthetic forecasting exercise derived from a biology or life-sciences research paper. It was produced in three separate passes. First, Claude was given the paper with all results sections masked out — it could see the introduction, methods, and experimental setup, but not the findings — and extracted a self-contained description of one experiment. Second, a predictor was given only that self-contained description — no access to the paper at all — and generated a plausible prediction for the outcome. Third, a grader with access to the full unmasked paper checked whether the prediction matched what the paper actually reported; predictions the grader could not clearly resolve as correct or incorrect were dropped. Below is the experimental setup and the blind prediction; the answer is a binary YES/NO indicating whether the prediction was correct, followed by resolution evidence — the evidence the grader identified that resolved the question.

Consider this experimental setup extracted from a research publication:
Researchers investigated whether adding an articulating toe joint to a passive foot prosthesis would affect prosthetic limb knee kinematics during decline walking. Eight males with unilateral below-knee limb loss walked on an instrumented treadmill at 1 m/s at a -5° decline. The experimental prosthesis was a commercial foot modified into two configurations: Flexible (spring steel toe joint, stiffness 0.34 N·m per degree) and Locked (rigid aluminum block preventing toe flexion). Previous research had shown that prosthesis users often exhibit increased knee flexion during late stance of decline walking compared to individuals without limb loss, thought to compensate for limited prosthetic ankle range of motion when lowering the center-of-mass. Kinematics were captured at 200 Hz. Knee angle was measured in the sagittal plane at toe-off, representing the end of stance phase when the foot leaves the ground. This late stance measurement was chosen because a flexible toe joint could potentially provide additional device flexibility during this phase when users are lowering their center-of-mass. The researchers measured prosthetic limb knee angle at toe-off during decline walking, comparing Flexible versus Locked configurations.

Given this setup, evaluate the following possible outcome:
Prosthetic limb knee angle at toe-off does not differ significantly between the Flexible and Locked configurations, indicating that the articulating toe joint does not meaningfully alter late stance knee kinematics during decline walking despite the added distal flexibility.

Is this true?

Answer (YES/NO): YES